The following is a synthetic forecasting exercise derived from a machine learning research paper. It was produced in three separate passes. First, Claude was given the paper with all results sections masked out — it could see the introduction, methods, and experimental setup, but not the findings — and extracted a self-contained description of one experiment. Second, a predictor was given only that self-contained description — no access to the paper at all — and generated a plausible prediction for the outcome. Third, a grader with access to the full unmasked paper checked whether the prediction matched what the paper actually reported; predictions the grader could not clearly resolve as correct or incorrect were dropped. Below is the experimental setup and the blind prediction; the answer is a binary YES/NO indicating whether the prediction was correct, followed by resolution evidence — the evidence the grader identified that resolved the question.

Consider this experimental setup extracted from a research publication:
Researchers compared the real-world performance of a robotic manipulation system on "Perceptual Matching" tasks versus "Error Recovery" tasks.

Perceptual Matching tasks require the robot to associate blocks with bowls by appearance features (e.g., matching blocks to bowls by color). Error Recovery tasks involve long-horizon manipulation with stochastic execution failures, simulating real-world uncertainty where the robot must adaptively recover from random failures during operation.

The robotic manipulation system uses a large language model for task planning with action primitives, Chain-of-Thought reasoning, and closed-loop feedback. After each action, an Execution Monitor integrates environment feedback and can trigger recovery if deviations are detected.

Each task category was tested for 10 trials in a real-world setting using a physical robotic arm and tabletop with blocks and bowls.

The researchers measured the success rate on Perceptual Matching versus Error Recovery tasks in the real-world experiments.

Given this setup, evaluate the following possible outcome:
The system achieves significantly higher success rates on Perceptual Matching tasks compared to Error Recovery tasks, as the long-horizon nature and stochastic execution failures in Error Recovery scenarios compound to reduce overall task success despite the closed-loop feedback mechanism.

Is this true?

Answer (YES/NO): YES